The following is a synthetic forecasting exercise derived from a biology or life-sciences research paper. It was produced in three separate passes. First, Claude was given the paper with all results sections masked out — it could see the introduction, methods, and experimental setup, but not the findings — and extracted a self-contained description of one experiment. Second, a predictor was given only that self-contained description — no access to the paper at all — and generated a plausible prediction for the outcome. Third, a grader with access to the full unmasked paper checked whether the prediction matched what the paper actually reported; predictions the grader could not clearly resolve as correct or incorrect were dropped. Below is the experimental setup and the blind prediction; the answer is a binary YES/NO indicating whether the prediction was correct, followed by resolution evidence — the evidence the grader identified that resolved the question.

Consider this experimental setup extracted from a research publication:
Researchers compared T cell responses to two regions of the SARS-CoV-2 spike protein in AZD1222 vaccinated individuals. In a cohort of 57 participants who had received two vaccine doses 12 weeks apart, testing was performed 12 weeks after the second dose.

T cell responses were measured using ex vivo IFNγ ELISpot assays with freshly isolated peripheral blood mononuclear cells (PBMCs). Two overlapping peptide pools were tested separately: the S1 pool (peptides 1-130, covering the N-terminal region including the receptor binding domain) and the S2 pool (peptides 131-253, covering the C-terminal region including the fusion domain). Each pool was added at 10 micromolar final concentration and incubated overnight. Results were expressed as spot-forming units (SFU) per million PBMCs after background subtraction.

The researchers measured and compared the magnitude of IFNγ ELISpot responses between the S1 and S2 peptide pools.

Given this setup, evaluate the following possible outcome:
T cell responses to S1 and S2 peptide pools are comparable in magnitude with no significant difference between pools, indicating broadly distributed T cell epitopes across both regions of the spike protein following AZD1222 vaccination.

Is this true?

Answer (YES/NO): NO